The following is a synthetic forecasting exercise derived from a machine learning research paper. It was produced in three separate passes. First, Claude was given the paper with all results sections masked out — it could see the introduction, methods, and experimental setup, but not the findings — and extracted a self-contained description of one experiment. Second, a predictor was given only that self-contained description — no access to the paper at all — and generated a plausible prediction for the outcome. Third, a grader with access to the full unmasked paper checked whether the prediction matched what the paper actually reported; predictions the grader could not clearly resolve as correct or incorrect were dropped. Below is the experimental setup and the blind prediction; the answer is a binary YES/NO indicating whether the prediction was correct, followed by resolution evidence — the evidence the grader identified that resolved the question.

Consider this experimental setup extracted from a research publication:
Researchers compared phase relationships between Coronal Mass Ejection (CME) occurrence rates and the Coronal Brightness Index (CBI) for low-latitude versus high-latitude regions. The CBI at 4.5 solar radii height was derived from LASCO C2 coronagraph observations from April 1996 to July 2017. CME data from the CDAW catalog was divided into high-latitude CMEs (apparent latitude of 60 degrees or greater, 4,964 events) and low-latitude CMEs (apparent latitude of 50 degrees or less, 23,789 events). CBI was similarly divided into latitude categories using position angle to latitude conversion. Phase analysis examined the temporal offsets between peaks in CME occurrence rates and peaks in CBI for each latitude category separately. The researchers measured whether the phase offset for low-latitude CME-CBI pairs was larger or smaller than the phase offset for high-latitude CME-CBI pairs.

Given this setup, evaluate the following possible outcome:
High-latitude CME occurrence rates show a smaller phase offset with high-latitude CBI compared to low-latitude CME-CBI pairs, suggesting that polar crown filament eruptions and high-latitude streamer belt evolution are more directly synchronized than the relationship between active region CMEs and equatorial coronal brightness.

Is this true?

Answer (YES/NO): YES